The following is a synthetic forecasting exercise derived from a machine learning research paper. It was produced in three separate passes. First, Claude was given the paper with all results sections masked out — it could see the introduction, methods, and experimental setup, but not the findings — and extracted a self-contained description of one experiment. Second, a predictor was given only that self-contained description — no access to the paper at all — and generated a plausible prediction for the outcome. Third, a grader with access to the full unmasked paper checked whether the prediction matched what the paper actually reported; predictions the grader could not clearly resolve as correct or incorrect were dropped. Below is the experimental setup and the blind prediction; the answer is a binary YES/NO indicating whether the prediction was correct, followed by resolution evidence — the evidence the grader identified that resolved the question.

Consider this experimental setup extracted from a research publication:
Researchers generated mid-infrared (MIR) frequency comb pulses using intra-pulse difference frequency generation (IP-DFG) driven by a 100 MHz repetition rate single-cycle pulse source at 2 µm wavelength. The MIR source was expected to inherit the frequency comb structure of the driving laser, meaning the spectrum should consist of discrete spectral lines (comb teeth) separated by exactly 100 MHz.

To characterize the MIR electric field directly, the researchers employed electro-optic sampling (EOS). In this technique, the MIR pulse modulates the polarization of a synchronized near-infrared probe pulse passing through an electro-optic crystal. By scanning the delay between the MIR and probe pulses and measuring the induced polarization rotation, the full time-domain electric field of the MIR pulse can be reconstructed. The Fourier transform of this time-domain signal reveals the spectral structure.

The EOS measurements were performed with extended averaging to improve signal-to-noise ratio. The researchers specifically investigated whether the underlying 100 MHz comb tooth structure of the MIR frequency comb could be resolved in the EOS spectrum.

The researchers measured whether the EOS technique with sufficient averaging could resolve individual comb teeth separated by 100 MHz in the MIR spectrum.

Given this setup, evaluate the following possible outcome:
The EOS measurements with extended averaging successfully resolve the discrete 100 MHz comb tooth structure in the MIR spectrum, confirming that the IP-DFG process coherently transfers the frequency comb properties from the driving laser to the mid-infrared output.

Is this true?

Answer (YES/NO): YES